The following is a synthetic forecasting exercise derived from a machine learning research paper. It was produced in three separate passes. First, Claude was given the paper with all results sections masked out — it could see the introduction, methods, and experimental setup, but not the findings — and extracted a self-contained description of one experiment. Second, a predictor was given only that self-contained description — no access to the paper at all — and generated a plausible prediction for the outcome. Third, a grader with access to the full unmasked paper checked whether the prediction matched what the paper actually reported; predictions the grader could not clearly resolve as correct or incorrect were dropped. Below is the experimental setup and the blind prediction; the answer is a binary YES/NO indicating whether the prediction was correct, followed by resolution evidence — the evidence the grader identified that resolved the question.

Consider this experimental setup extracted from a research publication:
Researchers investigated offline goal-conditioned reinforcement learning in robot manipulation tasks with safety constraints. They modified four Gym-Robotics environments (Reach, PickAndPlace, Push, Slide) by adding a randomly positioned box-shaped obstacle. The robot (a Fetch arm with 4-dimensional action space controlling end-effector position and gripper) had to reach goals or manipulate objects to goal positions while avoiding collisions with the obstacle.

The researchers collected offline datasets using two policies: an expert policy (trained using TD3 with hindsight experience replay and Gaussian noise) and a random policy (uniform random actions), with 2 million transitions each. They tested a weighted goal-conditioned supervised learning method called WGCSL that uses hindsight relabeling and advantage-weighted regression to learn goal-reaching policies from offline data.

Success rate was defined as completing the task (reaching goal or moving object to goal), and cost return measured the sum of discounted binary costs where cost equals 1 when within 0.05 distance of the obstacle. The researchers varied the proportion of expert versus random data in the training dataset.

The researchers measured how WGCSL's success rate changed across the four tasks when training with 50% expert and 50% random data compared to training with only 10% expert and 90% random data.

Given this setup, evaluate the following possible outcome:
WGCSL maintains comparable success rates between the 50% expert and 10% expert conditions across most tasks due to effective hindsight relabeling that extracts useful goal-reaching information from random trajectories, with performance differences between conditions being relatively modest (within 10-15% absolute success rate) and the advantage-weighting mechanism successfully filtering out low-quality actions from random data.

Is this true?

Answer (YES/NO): NO